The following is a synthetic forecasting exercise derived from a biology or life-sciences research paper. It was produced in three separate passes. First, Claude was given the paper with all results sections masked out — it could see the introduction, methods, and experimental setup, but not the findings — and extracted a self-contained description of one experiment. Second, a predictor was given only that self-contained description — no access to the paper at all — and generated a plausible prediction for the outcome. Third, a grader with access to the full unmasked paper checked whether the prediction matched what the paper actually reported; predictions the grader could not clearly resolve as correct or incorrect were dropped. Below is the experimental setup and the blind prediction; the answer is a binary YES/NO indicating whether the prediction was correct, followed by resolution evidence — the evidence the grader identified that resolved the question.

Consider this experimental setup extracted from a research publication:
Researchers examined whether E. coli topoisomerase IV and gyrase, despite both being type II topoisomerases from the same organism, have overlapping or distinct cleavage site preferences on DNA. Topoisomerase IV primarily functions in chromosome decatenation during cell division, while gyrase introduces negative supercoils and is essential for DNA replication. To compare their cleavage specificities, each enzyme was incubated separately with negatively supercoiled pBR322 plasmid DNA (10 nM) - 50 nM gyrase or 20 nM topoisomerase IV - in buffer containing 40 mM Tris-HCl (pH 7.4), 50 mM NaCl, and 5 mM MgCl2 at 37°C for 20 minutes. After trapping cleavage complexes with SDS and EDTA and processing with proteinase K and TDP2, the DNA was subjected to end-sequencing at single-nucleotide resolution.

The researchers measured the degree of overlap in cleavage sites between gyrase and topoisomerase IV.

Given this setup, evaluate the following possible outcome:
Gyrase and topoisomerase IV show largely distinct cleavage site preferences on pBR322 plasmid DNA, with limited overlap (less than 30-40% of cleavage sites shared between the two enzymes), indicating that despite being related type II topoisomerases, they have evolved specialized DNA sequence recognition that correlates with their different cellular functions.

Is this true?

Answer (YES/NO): YES